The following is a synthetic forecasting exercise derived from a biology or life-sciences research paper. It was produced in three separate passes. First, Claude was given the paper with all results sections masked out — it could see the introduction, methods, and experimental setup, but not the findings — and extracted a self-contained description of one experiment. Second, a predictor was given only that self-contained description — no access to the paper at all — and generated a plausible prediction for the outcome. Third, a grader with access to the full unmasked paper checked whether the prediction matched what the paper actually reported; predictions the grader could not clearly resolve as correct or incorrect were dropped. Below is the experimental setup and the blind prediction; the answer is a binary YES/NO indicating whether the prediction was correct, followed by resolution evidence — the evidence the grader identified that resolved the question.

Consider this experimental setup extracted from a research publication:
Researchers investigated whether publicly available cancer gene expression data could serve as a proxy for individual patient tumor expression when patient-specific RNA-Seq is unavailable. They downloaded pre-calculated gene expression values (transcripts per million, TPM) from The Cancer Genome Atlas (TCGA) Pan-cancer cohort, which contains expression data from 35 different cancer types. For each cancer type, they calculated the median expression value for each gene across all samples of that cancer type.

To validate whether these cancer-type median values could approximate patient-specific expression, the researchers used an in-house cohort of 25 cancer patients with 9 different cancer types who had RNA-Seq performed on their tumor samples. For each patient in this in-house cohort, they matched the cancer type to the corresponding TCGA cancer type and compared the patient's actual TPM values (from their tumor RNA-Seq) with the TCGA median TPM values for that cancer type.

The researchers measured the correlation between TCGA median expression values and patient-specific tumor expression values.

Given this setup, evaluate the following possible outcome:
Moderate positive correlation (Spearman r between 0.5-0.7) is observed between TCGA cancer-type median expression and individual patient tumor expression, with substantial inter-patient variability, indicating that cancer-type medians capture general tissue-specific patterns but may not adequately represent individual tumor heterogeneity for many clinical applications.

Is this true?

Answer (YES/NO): NO